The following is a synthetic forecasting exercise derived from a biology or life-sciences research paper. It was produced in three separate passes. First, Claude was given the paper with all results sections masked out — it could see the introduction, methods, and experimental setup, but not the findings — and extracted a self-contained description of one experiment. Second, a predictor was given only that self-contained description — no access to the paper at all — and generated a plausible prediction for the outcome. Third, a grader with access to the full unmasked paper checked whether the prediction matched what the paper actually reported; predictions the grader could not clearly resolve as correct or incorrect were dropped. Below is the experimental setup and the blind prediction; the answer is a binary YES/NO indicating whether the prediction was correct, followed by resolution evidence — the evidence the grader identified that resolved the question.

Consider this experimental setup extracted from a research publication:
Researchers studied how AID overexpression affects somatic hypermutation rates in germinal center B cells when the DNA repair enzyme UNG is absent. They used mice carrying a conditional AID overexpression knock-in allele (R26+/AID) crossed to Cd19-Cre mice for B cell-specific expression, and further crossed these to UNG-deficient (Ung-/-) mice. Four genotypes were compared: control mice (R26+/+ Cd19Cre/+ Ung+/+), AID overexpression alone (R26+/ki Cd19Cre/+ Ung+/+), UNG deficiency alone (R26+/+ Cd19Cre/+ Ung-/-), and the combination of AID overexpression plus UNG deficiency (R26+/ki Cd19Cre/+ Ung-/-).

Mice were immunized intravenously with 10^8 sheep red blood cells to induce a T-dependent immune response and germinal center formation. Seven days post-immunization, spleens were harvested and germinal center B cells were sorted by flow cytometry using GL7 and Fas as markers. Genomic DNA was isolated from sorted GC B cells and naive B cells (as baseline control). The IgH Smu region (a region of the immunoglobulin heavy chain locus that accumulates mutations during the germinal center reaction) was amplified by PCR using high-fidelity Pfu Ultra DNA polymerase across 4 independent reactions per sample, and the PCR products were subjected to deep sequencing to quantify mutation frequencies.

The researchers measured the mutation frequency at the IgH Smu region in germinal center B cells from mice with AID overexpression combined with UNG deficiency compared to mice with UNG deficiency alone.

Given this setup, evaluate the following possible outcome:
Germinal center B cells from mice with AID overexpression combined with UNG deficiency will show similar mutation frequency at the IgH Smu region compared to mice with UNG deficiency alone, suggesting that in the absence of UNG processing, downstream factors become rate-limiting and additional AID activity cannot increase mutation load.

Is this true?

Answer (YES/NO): NO